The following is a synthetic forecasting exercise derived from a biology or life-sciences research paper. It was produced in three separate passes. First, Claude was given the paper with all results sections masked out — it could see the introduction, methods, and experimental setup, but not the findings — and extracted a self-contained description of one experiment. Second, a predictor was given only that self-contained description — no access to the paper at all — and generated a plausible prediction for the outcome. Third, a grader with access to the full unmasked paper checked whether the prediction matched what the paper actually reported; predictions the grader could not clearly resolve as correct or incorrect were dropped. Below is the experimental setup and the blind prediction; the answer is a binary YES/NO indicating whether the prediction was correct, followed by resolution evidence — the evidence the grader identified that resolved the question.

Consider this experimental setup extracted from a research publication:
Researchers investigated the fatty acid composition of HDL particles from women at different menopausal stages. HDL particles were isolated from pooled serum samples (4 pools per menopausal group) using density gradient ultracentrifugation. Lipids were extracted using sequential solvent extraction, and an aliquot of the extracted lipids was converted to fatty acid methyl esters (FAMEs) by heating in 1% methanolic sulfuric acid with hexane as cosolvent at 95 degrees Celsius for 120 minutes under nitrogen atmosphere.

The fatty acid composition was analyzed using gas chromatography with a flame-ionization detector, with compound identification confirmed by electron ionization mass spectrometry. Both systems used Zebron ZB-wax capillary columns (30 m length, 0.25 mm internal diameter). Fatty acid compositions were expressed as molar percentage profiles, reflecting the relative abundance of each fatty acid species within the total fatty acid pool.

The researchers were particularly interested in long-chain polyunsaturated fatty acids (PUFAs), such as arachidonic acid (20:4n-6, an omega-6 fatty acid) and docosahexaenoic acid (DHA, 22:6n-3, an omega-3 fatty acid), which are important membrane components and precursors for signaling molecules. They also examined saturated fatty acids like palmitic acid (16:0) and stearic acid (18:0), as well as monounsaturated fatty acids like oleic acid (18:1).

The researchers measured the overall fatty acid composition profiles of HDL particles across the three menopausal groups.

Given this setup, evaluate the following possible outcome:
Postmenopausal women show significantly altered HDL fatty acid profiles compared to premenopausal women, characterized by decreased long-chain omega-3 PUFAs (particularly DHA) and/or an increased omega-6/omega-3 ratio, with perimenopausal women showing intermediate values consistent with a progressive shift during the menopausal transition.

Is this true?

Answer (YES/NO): NO